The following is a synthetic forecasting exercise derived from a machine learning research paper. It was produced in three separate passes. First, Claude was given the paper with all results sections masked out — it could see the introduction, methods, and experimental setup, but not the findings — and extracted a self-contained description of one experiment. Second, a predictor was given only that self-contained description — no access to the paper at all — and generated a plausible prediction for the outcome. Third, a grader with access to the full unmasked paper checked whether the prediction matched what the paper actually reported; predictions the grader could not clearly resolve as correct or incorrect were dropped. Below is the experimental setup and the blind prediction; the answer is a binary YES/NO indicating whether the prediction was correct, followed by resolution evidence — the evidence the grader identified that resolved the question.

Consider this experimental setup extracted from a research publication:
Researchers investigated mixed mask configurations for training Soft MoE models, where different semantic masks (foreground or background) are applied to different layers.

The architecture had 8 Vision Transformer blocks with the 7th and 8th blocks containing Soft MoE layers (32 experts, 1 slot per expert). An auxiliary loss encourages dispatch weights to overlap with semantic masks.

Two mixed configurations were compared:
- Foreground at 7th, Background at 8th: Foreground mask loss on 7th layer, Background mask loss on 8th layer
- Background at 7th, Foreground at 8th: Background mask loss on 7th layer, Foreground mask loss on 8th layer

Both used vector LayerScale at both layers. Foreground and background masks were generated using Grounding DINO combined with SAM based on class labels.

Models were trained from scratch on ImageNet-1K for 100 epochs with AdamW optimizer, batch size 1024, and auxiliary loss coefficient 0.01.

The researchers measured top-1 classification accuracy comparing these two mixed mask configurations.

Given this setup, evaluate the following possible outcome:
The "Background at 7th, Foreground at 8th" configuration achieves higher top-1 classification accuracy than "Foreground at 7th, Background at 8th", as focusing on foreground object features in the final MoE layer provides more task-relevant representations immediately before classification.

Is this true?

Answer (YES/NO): YES